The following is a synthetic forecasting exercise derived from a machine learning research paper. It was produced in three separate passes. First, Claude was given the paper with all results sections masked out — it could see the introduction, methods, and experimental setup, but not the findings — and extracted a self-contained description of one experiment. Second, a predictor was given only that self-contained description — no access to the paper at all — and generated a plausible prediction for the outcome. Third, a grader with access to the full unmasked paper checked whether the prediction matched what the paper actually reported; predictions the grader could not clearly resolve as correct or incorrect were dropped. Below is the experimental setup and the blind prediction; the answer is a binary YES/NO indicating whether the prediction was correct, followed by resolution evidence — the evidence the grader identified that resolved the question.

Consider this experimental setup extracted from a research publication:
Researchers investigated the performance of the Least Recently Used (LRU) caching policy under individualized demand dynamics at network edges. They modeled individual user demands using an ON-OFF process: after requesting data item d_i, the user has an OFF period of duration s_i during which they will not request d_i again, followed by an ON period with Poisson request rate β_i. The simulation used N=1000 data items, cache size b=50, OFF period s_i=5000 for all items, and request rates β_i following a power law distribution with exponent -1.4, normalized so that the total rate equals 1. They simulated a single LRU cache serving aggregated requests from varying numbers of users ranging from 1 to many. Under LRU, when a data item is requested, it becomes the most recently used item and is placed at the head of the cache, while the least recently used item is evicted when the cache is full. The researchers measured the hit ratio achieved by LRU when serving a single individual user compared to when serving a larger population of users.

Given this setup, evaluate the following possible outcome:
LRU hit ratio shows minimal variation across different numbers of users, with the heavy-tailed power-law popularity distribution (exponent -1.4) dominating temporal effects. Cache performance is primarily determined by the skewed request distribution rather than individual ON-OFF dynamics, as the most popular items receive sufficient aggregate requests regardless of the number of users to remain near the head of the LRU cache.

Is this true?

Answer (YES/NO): NO